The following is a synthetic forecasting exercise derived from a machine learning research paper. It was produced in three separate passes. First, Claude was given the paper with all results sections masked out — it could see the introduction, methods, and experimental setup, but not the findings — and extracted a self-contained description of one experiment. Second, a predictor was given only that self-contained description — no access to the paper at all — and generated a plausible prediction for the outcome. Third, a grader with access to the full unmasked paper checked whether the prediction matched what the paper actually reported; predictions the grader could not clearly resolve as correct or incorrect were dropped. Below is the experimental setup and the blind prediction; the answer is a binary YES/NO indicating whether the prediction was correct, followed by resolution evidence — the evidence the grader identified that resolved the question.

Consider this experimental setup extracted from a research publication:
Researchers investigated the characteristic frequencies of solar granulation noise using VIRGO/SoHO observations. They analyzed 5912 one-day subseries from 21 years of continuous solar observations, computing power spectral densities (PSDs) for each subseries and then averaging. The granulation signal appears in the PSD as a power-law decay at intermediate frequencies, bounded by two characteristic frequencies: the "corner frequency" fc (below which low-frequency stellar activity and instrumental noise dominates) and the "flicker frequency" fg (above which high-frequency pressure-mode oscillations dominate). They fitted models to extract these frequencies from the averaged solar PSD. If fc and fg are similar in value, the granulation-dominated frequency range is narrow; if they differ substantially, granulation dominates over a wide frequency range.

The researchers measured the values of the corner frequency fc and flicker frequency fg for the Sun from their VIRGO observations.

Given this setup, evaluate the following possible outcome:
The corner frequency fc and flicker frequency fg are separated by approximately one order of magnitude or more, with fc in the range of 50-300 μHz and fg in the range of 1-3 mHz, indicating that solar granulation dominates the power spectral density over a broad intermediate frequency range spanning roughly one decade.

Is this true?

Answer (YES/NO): NO